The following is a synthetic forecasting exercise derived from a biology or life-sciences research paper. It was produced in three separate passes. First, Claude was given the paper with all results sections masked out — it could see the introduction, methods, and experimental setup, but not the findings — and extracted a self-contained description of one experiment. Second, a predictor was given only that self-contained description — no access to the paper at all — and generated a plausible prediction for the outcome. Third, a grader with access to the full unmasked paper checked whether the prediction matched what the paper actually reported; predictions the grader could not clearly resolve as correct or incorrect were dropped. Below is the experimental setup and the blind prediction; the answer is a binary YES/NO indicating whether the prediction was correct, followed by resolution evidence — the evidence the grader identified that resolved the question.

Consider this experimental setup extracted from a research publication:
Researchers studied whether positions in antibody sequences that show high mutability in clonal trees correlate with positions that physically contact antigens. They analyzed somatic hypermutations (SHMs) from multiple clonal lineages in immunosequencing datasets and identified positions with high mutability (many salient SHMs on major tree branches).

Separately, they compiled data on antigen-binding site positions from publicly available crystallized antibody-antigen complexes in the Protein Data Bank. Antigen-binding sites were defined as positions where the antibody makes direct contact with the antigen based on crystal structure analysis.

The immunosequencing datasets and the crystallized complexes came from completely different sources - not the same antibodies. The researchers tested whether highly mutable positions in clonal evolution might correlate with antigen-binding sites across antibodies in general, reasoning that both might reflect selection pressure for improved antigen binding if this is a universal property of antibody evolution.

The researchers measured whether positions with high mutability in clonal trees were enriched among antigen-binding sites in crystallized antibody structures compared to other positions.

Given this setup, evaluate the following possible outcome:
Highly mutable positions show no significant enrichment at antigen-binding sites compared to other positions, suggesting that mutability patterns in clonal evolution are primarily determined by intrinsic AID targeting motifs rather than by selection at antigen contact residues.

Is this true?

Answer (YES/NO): NO